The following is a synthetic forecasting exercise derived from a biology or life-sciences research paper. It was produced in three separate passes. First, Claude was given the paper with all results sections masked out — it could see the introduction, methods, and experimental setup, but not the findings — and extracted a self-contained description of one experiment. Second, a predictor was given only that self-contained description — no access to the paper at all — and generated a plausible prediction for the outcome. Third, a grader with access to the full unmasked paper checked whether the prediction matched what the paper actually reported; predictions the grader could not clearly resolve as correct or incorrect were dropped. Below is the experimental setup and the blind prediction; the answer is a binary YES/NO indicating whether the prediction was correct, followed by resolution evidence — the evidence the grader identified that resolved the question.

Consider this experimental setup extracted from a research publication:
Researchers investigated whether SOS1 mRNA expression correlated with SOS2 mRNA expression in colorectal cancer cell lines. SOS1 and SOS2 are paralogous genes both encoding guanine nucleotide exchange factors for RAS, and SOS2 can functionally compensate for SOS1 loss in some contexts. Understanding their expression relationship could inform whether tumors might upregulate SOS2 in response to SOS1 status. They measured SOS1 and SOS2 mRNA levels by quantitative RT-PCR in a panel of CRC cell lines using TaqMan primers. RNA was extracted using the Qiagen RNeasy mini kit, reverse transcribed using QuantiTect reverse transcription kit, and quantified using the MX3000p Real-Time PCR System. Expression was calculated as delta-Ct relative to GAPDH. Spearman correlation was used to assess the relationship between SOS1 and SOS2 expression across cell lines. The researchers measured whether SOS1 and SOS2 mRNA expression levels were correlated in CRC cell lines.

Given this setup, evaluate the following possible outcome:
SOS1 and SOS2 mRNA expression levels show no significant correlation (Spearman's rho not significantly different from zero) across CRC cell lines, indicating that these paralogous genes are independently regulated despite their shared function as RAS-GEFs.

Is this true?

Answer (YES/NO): NO